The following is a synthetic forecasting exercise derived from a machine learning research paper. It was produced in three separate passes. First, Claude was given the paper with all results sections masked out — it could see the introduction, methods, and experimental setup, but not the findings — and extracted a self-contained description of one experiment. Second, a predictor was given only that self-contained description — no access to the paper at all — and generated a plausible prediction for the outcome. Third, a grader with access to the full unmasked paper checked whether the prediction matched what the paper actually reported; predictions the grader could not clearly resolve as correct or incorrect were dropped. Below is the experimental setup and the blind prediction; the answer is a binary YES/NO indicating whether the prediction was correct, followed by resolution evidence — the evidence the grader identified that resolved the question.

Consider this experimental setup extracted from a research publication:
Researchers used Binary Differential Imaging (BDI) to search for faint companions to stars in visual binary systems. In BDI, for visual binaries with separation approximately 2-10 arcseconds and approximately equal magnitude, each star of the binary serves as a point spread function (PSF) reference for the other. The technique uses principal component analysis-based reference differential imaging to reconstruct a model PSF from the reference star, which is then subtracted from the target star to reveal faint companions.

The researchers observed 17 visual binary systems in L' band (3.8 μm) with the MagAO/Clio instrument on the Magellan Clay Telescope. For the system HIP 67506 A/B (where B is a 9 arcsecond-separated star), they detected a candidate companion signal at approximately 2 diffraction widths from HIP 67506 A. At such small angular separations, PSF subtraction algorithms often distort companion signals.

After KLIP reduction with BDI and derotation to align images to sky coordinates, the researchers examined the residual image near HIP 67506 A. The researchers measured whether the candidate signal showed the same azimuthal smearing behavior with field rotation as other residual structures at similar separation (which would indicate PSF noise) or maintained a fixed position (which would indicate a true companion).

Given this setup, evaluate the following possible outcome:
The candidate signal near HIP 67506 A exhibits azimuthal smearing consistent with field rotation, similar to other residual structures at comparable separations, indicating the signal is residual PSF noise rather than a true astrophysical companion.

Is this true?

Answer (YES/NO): NO